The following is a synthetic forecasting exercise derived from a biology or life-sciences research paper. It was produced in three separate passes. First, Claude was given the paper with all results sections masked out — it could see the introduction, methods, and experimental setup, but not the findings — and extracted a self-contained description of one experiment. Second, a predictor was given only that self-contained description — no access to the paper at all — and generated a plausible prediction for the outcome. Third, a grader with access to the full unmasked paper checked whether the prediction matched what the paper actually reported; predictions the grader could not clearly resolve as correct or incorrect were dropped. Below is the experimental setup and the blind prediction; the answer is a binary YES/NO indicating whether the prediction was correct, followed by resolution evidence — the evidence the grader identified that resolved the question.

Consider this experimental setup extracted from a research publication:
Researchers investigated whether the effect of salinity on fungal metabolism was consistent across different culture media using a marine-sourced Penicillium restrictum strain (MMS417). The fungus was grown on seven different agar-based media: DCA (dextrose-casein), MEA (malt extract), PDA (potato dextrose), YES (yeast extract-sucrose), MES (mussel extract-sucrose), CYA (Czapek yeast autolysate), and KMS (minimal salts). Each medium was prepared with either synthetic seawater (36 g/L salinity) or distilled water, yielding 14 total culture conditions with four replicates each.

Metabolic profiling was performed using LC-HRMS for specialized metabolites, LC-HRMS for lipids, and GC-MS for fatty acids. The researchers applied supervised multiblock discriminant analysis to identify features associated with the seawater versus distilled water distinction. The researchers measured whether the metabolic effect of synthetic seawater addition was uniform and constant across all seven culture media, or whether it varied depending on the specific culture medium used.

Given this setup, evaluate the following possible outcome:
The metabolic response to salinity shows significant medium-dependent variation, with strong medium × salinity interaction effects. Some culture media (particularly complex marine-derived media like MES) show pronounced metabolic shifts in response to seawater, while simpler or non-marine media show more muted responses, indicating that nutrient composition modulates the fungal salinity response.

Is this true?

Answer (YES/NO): NO